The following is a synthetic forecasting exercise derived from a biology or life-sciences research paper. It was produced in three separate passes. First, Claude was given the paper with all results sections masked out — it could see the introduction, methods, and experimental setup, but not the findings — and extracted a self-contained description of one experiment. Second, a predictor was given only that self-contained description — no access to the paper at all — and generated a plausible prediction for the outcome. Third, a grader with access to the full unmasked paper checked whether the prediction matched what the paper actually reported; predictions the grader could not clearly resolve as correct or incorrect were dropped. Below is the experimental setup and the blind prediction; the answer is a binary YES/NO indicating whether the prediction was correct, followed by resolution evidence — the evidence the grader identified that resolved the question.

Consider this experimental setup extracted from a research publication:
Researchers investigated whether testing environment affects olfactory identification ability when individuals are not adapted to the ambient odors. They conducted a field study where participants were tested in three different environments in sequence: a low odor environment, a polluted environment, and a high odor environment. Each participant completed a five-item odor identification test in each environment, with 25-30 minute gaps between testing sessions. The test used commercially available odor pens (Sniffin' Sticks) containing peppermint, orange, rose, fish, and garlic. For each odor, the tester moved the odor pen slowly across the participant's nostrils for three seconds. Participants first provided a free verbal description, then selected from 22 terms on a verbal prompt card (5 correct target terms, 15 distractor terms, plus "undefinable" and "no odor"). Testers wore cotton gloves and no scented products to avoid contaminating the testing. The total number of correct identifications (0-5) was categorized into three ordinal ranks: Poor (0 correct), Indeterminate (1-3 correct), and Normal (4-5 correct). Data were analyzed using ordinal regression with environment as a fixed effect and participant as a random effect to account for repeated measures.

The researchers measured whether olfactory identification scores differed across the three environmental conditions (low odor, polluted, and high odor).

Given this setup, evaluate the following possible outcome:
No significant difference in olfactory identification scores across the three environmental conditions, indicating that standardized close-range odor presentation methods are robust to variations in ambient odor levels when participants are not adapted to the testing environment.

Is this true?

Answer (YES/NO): YES